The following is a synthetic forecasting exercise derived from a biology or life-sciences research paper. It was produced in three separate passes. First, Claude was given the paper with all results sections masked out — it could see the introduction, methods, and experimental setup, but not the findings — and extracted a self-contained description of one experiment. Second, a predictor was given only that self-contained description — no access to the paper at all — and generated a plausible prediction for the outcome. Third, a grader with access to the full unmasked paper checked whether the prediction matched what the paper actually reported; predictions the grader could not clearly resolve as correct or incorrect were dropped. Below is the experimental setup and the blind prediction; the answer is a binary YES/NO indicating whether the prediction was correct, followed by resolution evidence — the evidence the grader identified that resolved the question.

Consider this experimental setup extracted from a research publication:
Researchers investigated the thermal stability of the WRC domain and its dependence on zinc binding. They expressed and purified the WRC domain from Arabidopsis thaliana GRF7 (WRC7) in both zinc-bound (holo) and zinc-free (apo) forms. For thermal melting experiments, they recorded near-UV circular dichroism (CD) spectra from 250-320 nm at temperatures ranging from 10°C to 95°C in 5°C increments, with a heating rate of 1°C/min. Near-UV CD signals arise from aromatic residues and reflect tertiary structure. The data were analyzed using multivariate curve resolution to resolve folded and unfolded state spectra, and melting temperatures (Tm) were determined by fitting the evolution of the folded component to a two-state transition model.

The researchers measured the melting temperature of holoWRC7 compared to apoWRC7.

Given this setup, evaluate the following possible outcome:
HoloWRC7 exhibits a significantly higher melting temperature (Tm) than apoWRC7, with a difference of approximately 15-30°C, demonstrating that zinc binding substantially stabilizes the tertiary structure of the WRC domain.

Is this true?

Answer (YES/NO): NO